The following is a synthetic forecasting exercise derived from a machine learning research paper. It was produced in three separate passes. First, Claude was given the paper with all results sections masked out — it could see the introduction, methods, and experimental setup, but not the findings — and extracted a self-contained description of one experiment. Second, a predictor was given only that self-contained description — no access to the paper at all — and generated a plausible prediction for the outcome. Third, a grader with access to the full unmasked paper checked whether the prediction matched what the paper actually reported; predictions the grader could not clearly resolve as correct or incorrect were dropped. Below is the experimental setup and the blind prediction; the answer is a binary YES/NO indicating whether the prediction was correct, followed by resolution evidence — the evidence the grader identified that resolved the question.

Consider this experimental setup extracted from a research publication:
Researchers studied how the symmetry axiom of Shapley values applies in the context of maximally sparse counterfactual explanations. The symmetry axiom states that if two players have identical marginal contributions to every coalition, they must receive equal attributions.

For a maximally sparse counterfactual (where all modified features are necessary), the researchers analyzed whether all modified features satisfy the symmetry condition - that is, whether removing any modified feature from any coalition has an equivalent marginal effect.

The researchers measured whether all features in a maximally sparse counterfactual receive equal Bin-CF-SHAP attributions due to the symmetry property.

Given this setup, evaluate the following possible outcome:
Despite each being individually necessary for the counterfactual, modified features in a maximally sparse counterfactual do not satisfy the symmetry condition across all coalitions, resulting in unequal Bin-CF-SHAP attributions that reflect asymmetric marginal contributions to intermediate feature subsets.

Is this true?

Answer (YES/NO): NO